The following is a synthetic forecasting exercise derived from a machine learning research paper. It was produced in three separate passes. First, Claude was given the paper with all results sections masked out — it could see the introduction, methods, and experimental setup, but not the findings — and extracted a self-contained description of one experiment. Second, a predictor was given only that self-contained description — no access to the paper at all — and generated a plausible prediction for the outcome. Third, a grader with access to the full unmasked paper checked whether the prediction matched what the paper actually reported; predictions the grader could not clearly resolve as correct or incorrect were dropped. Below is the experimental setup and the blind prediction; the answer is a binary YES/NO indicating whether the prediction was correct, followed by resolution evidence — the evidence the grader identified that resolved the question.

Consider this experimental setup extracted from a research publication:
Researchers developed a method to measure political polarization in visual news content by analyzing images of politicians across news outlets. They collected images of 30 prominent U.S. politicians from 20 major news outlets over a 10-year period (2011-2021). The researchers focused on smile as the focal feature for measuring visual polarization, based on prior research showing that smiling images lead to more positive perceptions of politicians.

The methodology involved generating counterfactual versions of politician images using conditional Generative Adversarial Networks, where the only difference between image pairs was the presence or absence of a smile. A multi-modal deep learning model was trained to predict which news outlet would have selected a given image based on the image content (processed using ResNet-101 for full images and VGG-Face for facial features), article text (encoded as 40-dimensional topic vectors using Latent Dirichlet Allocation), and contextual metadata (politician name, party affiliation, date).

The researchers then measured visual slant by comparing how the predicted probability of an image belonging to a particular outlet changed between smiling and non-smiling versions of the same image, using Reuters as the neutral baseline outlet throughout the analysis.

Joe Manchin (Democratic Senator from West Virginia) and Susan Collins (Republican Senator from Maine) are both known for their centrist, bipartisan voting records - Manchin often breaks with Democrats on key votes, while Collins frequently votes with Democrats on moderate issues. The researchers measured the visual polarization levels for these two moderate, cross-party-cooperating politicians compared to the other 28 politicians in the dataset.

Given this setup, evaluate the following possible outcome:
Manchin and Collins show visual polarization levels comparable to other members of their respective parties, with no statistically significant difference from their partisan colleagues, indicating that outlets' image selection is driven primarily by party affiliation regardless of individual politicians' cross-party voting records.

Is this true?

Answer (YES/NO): NO